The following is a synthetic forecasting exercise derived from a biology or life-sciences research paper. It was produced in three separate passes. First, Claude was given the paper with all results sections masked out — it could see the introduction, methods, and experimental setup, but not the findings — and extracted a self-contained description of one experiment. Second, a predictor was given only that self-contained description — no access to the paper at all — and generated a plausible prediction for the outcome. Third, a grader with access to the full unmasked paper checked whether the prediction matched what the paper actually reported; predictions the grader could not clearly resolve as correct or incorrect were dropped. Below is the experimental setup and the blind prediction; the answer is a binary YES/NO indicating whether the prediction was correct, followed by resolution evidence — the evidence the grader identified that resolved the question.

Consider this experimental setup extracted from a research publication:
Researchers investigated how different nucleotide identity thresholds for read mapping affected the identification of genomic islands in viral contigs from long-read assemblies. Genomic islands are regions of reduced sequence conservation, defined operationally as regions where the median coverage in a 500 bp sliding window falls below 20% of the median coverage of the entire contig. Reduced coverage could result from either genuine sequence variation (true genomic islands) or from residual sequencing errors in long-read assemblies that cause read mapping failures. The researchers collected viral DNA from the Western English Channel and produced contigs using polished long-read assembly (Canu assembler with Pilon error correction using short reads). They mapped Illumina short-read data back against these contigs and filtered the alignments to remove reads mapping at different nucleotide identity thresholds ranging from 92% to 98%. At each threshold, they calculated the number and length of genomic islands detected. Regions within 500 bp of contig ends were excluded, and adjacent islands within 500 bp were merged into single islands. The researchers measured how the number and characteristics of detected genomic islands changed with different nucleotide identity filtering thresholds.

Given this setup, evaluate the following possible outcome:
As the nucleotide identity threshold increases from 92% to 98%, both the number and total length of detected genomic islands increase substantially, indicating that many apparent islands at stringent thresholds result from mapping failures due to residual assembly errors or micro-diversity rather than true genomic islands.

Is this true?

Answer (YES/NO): NO